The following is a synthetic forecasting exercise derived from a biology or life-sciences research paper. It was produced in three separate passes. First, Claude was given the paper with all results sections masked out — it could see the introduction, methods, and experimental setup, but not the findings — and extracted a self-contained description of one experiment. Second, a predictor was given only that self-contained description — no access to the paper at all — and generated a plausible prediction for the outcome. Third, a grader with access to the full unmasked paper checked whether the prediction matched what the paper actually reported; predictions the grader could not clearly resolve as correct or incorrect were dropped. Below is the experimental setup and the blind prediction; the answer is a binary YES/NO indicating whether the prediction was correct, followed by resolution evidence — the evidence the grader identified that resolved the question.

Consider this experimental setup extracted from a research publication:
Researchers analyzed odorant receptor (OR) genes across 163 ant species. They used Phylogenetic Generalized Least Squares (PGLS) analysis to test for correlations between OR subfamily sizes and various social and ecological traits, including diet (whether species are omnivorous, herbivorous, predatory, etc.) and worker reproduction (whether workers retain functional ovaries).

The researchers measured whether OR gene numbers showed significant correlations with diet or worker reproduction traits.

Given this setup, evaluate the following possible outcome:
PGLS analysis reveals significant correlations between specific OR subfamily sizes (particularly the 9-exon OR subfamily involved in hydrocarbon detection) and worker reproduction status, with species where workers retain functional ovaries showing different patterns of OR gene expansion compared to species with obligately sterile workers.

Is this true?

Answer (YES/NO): NO